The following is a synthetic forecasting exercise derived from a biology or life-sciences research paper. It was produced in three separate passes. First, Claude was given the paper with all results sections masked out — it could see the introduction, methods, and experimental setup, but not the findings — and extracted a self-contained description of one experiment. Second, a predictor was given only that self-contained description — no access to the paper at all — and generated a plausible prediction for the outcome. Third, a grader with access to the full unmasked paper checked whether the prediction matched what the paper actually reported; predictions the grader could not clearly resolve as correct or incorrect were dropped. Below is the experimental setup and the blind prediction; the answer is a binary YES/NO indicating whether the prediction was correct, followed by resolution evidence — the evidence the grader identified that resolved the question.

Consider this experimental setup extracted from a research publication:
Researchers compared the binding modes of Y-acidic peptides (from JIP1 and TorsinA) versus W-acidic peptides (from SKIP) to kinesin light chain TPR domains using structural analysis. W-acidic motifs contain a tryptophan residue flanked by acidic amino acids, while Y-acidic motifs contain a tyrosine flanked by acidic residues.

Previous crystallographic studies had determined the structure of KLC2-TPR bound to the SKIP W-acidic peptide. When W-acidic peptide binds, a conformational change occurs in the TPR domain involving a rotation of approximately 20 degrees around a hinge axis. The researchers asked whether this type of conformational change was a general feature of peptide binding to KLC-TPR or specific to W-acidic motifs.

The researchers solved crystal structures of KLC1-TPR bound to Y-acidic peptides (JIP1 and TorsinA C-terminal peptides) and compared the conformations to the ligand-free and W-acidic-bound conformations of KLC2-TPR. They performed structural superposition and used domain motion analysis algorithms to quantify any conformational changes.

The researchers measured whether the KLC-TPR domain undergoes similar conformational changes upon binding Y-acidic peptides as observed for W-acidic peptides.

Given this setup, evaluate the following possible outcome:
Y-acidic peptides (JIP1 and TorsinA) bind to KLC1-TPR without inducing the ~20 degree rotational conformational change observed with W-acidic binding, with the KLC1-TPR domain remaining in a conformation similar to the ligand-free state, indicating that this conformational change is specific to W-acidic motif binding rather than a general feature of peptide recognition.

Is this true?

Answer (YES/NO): NO